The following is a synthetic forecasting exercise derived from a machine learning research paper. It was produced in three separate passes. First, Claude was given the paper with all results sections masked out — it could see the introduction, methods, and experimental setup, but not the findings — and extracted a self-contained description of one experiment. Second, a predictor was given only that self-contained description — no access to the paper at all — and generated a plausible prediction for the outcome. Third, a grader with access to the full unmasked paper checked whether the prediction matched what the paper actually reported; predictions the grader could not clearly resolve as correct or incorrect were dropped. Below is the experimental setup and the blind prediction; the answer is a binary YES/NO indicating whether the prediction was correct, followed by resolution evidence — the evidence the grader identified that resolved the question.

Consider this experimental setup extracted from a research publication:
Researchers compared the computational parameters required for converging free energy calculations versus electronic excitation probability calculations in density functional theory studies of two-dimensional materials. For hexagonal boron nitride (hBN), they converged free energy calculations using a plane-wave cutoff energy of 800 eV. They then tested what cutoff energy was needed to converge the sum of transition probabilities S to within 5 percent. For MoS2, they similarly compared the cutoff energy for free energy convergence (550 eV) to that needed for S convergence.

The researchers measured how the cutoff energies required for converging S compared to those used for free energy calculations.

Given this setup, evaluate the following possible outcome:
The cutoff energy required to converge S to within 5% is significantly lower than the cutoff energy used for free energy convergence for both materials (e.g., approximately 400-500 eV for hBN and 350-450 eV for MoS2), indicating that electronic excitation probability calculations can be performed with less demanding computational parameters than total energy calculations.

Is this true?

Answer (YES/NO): NO